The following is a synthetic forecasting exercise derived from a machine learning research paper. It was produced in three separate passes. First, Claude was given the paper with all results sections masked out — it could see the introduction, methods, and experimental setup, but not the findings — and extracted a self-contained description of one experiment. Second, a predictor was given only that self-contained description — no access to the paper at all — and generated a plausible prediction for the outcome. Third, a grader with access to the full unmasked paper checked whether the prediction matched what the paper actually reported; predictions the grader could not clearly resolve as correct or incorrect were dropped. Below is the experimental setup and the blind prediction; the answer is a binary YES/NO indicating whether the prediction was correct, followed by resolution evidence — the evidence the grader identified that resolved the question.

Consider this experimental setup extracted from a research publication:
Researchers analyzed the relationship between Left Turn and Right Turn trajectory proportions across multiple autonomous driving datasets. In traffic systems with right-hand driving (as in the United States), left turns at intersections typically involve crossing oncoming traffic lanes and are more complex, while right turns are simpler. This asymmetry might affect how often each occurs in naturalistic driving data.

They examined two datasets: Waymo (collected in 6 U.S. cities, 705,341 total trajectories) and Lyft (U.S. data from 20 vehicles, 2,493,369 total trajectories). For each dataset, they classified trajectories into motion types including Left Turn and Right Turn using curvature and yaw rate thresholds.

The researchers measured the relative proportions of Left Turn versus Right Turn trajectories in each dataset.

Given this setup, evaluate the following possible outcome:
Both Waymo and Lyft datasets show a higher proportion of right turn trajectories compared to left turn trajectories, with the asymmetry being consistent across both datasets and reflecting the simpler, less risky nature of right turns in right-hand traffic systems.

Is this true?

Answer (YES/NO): NO